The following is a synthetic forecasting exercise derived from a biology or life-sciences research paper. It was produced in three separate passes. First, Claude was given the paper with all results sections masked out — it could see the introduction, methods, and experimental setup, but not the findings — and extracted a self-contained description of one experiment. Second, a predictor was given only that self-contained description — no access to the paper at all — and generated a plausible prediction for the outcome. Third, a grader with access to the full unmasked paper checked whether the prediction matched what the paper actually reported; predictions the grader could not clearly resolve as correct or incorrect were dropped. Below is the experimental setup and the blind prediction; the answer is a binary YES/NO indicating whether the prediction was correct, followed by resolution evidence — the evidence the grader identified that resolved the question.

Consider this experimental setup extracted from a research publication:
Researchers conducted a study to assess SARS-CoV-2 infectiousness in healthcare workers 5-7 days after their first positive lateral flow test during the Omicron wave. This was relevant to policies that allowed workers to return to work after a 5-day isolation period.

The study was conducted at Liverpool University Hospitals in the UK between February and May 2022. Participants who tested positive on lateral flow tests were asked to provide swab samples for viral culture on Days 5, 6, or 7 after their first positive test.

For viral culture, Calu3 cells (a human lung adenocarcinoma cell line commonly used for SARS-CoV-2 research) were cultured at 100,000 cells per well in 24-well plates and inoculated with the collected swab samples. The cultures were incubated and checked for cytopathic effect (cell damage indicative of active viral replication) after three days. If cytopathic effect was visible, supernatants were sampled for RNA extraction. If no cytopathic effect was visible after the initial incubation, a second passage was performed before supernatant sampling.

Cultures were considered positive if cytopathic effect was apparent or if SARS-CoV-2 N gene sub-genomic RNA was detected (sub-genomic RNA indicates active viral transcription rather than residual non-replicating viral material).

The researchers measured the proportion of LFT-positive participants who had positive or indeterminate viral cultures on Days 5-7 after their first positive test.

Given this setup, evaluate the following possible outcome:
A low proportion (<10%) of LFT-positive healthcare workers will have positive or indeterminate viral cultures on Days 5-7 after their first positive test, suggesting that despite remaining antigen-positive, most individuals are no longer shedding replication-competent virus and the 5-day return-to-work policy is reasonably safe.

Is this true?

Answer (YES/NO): NO